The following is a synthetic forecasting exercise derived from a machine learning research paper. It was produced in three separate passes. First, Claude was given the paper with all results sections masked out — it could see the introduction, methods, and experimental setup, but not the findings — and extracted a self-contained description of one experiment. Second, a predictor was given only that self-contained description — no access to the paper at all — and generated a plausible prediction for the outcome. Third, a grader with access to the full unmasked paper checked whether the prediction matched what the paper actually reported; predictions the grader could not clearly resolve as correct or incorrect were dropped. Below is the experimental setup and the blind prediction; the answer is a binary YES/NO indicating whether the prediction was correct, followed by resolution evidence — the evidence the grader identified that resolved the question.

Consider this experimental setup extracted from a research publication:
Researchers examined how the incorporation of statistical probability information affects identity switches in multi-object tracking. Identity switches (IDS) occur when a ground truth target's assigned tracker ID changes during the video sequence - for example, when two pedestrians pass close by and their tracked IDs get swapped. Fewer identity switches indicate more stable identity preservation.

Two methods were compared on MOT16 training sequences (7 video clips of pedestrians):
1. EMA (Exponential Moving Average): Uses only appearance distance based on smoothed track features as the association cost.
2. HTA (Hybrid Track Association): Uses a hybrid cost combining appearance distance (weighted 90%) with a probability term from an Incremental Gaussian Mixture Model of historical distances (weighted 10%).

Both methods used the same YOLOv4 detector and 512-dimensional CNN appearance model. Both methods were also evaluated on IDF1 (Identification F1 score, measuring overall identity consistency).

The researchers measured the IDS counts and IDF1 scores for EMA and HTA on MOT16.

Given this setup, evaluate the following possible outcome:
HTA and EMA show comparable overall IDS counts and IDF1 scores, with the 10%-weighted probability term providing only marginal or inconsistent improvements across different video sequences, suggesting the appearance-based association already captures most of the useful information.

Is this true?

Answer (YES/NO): NO